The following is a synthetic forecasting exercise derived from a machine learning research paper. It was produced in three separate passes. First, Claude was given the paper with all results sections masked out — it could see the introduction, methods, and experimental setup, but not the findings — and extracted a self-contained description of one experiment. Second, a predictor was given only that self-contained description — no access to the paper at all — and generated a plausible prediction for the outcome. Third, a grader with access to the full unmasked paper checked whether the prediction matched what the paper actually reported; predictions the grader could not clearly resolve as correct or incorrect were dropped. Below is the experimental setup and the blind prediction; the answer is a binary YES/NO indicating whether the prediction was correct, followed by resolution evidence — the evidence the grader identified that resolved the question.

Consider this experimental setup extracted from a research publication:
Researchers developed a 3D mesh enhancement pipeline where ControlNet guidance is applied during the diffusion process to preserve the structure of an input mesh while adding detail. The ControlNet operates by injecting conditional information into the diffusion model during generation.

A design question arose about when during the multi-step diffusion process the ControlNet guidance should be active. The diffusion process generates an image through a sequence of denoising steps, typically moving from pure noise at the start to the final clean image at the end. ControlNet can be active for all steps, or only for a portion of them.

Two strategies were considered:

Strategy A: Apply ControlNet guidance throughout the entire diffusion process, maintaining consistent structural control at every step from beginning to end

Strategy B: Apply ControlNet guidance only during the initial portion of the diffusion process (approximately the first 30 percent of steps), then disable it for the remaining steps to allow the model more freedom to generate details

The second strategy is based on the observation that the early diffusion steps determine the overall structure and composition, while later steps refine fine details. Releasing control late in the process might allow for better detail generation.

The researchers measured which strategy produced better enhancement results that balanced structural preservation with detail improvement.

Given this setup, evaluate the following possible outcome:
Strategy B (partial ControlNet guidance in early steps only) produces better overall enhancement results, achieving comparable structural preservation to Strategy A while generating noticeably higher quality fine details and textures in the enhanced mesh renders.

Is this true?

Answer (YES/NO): YES